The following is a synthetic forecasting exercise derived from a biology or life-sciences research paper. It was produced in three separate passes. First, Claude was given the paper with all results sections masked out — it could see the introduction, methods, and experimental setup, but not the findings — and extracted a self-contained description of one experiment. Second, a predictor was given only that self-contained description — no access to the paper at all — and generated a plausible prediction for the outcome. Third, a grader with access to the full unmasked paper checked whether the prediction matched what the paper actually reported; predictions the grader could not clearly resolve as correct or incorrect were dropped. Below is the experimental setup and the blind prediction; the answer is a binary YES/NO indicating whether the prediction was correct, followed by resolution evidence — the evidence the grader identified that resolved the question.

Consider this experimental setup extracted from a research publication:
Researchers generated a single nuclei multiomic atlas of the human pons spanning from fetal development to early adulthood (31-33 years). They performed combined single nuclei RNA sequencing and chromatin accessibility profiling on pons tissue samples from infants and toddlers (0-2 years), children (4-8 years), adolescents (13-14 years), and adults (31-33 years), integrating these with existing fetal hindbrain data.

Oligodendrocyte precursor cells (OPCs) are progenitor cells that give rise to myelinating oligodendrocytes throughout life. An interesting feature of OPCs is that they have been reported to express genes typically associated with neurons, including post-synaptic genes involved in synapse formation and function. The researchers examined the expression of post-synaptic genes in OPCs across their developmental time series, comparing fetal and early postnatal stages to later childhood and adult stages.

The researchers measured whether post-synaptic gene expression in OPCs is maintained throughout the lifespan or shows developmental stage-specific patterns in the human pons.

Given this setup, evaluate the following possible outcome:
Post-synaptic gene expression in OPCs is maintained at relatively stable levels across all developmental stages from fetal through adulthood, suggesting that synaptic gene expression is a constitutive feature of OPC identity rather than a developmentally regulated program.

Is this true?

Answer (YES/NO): NO